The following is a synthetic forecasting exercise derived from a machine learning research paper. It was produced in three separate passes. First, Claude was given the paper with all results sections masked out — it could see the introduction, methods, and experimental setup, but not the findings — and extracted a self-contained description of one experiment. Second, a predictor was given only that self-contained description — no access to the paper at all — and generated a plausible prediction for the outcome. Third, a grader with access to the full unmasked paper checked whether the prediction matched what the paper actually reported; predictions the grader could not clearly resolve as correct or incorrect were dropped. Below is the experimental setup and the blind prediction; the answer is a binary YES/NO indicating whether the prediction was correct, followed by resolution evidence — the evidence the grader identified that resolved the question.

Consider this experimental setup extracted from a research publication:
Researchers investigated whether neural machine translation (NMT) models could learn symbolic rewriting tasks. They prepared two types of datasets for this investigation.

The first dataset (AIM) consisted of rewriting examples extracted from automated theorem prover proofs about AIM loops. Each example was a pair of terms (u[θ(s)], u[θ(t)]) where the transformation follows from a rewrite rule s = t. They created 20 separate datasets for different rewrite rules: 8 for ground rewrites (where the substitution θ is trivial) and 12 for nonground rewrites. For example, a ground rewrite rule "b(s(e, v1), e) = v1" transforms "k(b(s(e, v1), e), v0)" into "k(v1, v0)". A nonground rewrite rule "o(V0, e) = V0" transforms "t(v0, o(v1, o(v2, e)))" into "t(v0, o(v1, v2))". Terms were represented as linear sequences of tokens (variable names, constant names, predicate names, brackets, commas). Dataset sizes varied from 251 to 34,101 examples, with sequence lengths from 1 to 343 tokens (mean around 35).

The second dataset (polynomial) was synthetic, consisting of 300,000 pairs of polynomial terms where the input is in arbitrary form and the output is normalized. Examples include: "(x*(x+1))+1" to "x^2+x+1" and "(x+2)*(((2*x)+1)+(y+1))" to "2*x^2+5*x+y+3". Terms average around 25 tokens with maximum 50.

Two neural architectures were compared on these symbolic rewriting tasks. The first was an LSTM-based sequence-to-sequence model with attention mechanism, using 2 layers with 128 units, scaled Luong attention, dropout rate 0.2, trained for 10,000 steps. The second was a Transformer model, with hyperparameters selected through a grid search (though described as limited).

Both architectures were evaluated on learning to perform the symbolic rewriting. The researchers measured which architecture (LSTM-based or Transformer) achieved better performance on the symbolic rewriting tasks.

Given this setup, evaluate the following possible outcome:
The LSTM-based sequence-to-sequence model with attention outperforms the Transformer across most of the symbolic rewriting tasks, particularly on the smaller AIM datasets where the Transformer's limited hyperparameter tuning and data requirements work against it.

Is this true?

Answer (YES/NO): NO